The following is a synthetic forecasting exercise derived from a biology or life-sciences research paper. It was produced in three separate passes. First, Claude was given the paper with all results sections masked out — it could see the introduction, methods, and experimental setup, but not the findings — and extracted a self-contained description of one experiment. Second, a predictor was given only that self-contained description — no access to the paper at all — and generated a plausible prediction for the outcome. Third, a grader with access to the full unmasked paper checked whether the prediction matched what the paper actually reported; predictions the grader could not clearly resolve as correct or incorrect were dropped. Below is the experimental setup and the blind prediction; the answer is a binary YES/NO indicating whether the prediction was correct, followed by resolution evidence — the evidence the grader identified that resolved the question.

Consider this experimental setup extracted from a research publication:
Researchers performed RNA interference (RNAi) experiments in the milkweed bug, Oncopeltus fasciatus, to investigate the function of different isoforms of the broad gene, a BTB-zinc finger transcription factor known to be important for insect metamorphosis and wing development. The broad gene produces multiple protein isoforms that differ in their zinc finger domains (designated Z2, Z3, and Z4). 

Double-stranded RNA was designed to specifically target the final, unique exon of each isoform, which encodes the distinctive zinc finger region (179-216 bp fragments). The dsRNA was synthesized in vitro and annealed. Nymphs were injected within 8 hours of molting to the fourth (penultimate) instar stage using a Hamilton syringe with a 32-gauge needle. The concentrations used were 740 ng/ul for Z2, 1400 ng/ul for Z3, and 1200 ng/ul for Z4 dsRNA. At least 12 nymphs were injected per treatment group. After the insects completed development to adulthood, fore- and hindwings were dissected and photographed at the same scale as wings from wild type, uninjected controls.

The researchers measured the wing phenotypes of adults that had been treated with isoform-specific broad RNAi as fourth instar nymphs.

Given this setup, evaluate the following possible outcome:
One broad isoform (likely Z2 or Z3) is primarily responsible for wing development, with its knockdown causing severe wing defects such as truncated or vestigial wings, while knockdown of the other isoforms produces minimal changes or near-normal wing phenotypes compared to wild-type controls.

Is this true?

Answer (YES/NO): NO